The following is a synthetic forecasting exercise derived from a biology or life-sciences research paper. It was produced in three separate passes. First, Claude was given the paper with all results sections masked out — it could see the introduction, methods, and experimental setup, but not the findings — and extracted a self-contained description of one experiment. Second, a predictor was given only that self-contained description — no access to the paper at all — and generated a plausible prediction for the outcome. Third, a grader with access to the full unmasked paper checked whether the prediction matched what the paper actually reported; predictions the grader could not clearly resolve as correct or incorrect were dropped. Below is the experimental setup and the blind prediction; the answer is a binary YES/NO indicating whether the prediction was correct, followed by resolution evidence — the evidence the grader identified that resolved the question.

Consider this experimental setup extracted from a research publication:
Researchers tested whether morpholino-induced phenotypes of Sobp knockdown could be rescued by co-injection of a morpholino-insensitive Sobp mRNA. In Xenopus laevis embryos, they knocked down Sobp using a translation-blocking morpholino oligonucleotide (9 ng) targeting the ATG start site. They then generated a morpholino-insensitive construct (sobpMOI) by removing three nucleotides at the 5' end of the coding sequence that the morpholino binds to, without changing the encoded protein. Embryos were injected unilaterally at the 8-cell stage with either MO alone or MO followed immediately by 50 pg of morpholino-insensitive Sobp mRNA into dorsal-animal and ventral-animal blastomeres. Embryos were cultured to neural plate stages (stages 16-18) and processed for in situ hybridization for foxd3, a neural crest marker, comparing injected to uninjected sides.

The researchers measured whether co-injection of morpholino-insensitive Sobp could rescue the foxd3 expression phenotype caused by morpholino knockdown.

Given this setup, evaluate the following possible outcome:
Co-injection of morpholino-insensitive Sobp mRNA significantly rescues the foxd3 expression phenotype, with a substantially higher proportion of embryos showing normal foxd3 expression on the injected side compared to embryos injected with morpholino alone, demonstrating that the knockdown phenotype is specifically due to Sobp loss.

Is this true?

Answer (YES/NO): YES